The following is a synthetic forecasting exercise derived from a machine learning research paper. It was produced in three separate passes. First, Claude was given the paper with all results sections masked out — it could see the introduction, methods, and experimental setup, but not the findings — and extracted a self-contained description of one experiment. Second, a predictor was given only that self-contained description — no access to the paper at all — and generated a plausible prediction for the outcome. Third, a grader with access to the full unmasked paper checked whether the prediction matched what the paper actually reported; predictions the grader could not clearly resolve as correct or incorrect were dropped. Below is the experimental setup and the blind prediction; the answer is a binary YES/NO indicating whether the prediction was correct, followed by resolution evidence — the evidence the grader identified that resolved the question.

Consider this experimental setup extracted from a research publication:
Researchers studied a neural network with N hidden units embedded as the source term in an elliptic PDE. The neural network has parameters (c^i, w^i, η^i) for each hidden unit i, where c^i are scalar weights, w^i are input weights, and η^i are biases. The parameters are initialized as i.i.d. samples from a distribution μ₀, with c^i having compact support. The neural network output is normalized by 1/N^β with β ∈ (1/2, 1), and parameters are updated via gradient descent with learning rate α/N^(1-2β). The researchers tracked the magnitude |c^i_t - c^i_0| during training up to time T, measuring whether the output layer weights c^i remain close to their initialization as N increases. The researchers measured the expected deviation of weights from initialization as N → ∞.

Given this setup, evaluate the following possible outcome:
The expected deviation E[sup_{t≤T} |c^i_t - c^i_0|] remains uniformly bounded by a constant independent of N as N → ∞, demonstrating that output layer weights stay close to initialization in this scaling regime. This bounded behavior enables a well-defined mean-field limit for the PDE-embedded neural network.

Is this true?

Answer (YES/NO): NO